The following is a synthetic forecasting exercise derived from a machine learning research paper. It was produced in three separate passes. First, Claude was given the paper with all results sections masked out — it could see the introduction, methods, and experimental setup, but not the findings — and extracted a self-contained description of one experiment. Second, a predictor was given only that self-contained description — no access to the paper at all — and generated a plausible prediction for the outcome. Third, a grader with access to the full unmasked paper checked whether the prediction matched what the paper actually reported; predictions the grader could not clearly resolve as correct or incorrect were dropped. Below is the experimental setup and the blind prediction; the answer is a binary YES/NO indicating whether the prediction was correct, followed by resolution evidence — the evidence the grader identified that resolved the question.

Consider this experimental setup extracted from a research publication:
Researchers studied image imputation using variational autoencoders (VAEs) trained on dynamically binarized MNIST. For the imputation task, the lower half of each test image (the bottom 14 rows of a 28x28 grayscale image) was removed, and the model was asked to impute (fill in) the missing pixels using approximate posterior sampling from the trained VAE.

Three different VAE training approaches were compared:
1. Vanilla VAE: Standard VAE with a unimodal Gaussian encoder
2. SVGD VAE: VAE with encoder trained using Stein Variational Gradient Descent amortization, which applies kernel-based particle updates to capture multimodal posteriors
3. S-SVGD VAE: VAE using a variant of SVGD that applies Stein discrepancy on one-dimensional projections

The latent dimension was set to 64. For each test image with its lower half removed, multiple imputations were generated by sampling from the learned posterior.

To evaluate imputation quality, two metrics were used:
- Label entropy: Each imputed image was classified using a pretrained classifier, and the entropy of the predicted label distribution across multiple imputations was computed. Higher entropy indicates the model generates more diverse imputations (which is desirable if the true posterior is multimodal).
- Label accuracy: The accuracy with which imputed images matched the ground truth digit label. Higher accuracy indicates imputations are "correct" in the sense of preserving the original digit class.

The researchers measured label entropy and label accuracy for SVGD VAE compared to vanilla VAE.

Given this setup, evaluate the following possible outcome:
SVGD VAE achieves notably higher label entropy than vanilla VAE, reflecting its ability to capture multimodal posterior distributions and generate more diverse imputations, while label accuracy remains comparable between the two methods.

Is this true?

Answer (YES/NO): NO